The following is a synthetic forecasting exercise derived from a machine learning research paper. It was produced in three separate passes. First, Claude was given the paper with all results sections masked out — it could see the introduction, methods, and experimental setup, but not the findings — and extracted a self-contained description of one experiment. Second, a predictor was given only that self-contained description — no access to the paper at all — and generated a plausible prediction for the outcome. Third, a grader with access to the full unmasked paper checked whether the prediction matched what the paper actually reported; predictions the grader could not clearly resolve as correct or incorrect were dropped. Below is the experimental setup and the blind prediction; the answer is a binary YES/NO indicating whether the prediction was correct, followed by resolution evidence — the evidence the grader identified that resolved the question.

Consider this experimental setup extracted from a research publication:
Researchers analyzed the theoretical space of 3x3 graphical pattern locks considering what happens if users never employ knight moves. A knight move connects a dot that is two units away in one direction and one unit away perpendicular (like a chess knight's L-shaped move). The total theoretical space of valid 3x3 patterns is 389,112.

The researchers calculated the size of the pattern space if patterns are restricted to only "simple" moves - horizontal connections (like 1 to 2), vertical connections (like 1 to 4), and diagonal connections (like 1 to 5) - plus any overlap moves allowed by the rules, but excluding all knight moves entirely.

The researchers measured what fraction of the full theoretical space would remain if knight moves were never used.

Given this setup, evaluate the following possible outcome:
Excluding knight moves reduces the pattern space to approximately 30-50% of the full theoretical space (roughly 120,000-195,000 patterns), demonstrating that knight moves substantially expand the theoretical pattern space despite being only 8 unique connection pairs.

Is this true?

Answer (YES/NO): NO